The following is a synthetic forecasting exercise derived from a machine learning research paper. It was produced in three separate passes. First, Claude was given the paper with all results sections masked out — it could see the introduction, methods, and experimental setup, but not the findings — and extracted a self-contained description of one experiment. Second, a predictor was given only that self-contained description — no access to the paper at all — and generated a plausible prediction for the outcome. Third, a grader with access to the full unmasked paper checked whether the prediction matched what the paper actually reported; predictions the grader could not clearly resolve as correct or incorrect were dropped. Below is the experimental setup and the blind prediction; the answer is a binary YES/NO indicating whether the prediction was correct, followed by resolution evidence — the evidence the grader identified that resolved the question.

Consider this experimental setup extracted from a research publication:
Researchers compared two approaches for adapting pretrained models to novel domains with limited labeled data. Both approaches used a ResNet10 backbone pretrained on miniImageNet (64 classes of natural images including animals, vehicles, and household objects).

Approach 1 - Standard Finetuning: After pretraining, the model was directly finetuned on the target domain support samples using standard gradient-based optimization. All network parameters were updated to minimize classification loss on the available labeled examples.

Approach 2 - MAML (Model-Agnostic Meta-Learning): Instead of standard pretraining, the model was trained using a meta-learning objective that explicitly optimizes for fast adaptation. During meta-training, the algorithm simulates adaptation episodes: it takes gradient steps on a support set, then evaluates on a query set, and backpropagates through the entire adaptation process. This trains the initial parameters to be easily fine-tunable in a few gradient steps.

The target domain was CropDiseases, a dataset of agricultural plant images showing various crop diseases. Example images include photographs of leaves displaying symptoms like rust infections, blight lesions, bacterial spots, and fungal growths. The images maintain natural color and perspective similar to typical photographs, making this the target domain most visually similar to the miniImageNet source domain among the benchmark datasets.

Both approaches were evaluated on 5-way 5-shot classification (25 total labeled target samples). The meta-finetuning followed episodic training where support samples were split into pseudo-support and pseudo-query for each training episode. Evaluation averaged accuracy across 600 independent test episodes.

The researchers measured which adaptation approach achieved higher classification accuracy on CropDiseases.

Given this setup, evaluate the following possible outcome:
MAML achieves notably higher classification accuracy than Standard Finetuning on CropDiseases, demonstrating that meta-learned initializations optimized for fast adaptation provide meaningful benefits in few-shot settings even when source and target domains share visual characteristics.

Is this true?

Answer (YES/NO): NO